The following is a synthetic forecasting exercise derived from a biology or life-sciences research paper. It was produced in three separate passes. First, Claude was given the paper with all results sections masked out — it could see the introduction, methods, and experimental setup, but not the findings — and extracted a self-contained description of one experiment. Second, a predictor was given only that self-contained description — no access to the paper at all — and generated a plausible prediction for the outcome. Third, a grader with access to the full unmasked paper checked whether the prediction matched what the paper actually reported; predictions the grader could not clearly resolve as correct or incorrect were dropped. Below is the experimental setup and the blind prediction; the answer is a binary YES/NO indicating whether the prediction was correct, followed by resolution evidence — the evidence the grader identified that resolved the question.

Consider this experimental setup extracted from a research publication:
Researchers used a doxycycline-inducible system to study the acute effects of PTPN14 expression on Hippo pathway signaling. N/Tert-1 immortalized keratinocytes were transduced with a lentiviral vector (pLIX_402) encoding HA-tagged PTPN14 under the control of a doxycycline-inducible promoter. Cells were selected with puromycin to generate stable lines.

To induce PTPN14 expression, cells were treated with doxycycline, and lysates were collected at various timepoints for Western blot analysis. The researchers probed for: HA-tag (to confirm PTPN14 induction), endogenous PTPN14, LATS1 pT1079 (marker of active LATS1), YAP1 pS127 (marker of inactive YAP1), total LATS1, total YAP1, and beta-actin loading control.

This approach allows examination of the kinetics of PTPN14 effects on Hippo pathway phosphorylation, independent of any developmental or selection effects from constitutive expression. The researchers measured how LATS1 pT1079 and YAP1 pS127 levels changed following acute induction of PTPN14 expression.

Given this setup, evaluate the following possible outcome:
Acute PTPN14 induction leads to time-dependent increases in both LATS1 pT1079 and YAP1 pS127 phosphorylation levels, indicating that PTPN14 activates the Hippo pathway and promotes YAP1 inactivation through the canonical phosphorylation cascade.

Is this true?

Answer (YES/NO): YES